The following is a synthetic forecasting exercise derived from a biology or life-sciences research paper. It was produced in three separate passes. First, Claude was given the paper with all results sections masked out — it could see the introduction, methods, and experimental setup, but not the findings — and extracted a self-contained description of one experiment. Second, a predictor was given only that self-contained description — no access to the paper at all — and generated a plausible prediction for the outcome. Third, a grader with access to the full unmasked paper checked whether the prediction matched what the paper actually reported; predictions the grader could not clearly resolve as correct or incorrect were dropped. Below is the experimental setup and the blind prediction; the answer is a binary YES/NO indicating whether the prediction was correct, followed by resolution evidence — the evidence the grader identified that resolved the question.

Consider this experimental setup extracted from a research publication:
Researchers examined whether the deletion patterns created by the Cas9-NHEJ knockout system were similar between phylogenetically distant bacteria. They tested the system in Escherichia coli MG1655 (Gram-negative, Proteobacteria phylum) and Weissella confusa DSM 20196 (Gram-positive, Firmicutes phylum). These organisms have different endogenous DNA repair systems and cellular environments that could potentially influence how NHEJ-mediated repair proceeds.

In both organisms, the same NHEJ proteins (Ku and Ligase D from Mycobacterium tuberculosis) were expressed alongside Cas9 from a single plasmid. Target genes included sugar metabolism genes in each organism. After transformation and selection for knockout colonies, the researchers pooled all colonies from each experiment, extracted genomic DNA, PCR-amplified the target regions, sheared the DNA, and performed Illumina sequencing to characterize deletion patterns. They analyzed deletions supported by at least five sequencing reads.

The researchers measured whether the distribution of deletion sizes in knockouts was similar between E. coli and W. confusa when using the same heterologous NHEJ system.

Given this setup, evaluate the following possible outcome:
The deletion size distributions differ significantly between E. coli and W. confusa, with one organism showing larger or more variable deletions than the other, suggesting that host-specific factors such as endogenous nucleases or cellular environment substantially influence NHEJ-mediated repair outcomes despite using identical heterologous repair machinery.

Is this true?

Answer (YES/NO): NO